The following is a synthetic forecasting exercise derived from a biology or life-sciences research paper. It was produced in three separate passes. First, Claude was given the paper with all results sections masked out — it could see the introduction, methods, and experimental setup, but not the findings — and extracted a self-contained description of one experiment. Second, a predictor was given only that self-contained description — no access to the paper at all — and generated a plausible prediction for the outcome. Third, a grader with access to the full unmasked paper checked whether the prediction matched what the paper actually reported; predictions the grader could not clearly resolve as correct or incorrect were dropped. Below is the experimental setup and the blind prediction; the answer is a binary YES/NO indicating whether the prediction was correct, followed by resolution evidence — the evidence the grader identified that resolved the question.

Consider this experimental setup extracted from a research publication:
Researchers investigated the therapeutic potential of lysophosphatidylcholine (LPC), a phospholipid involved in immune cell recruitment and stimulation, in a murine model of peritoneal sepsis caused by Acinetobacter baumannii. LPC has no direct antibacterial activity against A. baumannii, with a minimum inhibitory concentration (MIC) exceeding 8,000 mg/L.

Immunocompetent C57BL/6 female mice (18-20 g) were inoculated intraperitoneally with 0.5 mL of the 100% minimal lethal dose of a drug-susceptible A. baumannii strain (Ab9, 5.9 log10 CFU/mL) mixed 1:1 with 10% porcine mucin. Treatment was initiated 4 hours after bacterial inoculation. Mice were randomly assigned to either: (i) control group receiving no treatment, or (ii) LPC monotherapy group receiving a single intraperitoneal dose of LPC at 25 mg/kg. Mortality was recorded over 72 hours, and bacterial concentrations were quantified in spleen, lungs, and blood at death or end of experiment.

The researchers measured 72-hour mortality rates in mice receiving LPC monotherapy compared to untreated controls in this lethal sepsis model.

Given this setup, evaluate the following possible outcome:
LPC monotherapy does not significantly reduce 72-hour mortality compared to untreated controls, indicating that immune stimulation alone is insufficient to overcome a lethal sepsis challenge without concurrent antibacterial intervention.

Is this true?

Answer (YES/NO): YES